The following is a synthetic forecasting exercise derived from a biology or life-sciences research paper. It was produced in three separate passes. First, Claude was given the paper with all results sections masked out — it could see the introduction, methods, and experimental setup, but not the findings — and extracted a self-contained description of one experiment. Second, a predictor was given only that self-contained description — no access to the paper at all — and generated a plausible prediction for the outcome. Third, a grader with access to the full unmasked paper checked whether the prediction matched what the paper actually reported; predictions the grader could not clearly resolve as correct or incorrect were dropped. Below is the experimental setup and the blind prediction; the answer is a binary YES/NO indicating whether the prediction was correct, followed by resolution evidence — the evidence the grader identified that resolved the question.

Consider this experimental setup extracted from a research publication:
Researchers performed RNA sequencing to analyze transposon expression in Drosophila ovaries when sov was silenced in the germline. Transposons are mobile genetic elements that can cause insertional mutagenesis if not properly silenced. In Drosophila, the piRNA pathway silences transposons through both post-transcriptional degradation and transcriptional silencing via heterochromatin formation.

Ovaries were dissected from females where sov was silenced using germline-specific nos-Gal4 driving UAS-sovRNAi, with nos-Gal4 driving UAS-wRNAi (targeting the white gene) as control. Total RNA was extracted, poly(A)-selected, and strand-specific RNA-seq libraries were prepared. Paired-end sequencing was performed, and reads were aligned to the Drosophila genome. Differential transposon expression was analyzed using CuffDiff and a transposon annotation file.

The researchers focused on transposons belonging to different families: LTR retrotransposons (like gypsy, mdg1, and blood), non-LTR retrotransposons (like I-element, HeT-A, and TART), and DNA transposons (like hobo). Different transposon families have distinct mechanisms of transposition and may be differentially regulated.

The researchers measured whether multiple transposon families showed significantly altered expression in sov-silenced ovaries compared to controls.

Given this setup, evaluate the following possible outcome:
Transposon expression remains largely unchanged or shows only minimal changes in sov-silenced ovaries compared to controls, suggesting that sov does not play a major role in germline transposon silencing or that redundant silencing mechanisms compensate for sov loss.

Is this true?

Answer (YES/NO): NO